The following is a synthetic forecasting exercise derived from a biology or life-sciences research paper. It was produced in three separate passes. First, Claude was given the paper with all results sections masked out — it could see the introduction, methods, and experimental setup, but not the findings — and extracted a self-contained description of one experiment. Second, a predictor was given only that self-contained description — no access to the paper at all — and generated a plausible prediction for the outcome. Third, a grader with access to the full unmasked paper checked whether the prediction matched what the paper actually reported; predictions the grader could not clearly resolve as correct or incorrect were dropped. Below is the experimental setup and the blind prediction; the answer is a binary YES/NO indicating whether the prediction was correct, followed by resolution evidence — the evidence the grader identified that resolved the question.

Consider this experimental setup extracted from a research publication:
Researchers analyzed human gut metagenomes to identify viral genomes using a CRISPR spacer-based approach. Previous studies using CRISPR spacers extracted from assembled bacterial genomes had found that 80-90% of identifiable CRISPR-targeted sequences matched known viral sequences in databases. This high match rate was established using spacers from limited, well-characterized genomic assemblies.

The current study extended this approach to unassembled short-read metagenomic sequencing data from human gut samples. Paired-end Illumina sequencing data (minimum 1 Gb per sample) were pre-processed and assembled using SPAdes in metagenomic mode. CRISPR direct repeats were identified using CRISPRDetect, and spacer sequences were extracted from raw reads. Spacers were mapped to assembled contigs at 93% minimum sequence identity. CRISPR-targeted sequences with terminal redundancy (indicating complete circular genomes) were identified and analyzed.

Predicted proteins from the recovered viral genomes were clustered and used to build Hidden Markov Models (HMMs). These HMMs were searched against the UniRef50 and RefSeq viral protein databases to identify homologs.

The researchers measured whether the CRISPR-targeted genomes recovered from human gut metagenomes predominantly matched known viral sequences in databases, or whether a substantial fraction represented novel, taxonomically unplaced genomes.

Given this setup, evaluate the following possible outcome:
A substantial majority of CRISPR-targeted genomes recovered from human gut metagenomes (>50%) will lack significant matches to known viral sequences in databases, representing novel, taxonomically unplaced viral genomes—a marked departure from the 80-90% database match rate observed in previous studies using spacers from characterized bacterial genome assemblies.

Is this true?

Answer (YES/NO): YES